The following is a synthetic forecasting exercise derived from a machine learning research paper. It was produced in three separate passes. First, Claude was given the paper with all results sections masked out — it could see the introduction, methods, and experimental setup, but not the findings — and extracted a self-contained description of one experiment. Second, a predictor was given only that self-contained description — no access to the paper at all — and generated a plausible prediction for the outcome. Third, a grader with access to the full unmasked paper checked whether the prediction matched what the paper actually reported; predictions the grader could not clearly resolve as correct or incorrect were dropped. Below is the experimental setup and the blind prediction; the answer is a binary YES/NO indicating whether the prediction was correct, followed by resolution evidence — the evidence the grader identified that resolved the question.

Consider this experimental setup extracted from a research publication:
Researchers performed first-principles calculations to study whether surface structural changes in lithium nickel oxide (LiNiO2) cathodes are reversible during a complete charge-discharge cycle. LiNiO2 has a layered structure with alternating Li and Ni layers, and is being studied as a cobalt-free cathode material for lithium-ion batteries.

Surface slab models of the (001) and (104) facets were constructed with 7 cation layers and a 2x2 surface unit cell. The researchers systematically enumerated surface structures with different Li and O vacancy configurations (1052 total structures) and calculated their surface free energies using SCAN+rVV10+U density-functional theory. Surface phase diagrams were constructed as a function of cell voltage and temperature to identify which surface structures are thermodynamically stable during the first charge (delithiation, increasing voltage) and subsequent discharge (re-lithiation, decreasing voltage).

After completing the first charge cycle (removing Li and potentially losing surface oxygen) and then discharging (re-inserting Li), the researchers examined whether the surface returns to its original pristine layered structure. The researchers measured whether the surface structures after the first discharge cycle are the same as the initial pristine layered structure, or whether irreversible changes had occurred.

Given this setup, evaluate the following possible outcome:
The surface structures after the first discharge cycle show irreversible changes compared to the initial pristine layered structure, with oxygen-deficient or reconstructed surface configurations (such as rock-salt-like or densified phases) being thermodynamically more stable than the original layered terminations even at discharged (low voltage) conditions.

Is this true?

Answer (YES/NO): NO